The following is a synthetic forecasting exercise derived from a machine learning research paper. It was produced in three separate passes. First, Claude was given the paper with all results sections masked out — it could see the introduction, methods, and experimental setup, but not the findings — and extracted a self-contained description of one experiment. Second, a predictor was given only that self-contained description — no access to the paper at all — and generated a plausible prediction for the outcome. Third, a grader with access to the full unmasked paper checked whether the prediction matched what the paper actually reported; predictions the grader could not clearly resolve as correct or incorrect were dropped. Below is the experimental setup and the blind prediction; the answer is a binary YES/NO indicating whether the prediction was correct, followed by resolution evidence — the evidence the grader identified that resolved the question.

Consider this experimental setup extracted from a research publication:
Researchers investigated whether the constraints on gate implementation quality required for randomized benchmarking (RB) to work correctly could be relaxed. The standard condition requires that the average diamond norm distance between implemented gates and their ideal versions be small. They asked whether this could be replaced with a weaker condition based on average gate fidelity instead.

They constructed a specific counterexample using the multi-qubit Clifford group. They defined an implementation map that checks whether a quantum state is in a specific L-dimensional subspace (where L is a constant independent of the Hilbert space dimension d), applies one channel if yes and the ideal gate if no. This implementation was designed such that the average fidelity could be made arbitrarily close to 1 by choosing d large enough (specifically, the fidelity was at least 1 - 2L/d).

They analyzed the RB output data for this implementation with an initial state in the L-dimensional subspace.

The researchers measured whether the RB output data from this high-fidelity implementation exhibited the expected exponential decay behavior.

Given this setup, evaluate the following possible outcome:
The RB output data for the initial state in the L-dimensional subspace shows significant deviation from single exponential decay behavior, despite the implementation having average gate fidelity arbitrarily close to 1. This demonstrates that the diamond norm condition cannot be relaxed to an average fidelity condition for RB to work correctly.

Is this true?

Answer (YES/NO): YES